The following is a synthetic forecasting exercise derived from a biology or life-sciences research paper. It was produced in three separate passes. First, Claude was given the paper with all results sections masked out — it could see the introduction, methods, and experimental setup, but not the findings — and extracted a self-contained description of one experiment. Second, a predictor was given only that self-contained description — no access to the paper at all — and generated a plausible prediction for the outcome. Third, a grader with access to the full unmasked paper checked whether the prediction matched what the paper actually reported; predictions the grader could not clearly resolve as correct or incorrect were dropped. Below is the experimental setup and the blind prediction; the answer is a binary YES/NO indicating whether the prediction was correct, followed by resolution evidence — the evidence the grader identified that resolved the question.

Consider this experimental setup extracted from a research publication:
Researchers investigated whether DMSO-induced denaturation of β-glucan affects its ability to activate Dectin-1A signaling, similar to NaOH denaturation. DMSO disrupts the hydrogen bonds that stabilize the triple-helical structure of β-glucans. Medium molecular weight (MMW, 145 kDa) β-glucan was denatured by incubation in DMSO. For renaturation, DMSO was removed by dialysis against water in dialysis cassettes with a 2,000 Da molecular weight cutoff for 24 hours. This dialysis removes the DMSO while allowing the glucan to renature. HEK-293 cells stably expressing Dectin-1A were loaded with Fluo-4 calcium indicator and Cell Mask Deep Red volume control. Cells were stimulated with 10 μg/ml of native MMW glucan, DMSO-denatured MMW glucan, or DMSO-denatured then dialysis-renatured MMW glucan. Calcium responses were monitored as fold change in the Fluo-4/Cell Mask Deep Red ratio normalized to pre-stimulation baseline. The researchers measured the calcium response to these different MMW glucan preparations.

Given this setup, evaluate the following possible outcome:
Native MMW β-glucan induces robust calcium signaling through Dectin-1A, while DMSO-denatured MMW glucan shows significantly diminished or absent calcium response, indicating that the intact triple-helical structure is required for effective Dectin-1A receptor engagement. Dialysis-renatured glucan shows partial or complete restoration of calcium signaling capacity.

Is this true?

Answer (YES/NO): YES